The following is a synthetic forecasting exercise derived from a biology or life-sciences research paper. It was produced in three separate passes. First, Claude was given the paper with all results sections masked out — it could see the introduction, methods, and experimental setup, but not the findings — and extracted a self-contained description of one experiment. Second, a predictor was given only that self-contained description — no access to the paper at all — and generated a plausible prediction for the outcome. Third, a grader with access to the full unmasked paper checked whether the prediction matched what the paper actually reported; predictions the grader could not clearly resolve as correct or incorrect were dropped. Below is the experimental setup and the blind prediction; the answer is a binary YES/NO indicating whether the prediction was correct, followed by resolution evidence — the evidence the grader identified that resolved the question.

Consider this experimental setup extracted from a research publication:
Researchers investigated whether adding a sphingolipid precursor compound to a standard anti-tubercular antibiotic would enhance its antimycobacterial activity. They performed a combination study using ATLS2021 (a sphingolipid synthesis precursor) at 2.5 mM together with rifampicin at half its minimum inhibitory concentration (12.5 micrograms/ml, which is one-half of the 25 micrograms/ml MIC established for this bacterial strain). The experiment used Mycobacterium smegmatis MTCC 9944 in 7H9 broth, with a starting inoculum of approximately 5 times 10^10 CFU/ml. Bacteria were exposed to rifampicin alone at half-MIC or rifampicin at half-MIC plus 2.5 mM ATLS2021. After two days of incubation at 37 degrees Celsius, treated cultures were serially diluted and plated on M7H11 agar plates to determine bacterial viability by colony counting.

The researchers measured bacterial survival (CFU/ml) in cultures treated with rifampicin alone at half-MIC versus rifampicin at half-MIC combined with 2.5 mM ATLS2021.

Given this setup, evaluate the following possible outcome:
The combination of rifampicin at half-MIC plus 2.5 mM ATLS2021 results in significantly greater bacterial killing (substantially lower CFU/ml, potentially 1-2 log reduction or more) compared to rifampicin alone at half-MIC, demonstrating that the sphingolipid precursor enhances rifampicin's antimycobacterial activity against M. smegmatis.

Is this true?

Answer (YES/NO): YES